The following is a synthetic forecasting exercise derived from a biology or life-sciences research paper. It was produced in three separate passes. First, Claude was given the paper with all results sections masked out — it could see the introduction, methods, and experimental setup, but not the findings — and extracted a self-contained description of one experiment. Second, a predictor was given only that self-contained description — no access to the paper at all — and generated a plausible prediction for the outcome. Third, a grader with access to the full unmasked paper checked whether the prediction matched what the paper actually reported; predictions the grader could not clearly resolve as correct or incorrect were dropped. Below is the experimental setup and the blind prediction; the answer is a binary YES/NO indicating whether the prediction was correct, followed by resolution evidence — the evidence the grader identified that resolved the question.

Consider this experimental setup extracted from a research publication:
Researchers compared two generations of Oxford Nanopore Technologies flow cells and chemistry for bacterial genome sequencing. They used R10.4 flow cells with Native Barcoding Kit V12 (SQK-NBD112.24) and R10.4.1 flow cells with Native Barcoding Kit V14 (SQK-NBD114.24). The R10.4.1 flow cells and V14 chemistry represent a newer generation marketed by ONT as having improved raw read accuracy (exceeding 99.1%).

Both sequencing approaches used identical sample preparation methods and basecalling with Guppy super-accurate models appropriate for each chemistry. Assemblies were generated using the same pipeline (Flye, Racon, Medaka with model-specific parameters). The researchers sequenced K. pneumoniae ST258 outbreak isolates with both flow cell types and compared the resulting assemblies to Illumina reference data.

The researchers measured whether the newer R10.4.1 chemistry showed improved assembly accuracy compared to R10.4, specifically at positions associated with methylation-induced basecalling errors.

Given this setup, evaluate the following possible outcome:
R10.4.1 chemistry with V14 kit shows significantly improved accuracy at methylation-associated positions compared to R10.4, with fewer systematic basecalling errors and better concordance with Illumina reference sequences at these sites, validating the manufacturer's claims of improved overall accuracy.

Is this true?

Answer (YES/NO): NO